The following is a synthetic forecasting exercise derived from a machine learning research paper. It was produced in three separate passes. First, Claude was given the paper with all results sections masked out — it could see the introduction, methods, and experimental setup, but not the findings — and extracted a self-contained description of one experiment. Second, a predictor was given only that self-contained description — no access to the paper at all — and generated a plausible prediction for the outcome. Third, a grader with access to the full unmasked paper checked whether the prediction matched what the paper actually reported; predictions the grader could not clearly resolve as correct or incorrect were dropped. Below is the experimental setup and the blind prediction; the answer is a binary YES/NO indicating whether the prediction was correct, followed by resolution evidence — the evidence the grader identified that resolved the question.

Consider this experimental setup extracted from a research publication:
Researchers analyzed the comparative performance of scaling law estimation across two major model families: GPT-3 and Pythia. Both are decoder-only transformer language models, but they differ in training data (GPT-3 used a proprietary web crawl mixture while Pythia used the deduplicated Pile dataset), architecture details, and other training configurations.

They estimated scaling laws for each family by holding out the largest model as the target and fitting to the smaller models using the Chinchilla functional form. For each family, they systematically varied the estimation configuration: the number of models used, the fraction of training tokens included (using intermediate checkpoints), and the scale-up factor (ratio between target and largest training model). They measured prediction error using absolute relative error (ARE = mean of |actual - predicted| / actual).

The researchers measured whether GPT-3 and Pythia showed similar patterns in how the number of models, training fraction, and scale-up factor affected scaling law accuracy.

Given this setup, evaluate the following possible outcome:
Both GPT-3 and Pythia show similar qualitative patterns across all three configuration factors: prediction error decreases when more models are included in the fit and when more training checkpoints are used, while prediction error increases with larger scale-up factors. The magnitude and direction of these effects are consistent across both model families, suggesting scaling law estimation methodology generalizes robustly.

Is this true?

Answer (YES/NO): NO